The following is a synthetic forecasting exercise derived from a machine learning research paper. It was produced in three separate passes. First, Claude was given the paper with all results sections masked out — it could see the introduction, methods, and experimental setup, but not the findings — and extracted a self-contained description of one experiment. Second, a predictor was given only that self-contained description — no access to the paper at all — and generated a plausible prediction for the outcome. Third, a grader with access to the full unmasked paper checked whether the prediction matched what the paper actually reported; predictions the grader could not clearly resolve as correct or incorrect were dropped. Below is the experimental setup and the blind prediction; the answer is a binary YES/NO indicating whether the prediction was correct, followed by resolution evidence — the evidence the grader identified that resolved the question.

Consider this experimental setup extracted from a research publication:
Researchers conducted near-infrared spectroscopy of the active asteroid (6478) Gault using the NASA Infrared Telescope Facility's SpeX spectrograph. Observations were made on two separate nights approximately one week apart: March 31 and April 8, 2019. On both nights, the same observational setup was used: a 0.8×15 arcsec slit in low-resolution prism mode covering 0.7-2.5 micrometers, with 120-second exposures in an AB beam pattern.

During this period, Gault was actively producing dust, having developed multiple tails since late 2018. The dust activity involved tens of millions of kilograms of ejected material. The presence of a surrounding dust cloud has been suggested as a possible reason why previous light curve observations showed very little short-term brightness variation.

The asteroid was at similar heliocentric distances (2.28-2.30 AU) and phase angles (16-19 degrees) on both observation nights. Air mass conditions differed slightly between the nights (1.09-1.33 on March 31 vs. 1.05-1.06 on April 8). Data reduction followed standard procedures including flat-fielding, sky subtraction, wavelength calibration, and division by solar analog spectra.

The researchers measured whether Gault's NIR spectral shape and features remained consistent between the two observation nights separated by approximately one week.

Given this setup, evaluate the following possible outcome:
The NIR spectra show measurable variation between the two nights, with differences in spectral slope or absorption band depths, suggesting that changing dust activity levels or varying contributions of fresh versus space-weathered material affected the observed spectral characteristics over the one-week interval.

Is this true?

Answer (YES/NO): YES